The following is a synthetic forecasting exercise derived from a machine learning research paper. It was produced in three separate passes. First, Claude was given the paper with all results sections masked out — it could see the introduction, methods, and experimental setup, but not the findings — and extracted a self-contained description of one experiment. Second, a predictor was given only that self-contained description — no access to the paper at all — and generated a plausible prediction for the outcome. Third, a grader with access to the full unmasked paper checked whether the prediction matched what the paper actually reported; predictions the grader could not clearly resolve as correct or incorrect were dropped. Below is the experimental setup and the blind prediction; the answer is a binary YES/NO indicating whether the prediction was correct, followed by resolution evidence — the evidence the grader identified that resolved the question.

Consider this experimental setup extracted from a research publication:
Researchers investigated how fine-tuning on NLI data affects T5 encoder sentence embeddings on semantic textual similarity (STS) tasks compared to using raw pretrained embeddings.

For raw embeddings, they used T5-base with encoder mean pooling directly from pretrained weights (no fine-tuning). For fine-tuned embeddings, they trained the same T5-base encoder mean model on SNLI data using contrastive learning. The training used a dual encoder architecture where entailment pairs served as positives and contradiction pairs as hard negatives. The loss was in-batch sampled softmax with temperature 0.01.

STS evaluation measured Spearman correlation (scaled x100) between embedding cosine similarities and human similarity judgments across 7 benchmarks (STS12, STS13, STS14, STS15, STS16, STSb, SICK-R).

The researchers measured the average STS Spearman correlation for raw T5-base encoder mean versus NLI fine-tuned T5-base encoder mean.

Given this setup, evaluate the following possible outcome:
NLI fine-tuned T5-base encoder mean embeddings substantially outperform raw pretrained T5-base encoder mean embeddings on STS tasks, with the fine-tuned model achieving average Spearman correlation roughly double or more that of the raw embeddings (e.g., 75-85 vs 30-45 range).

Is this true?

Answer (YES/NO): NO